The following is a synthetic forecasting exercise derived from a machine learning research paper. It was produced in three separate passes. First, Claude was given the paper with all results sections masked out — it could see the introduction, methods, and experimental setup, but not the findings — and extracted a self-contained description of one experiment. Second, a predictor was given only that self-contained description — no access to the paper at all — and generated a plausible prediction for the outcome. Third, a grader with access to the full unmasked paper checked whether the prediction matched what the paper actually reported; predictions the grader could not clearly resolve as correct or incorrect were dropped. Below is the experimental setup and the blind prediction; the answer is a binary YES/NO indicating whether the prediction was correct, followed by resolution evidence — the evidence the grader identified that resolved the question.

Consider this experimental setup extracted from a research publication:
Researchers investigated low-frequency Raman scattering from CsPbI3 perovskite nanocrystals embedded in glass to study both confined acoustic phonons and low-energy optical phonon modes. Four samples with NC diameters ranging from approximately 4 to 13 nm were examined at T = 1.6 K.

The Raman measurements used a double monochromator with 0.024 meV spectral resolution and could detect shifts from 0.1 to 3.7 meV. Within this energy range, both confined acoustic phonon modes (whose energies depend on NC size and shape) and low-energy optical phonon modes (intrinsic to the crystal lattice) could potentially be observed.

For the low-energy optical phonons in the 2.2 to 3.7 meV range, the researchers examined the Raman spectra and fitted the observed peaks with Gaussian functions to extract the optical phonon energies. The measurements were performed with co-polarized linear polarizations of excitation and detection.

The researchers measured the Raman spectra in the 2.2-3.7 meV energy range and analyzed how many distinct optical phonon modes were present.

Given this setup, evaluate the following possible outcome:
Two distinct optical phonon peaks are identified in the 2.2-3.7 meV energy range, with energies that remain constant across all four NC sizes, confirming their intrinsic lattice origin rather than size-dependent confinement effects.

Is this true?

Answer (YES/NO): NO